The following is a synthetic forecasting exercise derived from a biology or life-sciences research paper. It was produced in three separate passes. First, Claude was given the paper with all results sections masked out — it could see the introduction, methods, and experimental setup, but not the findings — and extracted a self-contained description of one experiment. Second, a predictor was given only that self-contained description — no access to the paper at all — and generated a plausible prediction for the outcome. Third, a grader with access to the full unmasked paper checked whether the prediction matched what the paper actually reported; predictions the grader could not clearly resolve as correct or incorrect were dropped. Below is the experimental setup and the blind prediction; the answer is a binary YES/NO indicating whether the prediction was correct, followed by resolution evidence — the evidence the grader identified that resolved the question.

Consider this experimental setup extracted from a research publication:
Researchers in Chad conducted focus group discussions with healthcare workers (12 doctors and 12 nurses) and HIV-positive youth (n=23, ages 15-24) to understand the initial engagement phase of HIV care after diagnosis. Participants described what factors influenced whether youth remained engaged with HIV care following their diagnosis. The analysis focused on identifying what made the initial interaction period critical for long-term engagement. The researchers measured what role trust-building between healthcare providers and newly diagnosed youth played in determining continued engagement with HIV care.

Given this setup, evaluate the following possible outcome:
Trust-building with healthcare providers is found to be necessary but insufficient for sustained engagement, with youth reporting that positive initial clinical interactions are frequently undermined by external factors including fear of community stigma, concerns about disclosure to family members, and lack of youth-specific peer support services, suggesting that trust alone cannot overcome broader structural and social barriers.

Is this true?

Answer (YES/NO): NO